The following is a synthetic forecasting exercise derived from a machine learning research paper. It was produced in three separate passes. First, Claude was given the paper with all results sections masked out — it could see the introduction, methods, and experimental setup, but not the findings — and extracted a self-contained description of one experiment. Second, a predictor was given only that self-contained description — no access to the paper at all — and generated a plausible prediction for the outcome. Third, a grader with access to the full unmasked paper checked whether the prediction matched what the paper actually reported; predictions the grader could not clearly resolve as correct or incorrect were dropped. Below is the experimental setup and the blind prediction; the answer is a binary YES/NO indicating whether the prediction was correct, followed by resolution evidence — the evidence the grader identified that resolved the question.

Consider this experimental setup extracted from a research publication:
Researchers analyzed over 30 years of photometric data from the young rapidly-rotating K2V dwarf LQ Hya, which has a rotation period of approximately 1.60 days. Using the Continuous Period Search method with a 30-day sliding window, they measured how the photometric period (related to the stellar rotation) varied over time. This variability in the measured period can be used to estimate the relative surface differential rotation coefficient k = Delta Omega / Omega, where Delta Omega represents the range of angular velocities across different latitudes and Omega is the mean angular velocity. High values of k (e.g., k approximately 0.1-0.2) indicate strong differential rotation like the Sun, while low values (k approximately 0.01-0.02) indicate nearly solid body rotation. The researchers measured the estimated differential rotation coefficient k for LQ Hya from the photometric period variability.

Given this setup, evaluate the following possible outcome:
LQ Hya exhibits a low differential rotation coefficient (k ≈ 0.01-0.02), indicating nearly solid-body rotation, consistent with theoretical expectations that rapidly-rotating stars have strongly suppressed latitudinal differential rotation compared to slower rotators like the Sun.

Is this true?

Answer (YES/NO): YES